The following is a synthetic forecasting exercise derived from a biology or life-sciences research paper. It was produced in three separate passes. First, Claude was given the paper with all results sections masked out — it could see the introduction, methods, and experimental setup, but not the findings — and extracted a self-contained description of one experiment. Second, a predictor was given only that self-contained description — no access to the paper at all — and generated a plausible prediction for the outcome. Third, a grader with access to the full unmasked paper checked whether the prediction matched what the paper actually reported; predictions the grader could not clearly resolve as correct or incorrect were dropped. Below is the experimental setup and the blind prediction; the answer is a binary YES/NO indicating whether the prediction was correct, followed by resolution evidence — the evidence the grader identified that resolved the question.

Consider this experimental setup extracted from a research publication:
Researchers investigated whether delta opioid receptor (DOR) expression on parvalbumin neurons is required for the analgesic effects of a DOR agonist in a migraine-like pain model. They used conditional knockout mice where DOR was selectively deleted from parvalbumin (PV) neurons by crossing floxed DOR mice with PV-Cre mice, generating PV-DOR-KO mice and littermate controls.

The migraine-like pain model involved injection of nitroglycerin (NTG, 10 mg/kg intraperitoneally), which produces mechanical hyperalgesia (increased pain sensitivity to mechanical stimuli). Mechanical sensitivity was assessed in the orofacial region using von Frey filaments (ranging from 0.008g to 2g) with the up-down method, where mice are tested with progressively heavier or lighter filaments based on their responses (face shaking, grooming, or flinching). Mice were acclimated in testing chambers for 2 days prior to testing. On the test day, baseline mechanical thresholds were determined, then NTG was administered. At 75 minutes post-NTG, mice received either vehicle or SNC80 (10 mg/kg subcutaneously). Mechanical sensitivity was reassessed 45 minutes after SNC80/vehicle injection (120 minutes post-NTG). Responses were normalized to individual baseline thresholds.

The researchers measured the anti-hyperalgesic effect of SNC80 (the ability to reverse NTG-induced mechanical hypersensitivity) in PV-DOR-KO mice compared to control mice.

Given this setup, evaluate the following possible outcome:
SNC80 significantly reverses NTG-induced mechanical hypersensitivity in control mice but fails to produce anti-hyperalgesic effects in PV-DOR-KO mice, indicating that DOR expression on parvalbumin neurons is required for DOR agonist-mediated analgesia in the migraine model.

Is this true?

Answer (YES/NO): NO